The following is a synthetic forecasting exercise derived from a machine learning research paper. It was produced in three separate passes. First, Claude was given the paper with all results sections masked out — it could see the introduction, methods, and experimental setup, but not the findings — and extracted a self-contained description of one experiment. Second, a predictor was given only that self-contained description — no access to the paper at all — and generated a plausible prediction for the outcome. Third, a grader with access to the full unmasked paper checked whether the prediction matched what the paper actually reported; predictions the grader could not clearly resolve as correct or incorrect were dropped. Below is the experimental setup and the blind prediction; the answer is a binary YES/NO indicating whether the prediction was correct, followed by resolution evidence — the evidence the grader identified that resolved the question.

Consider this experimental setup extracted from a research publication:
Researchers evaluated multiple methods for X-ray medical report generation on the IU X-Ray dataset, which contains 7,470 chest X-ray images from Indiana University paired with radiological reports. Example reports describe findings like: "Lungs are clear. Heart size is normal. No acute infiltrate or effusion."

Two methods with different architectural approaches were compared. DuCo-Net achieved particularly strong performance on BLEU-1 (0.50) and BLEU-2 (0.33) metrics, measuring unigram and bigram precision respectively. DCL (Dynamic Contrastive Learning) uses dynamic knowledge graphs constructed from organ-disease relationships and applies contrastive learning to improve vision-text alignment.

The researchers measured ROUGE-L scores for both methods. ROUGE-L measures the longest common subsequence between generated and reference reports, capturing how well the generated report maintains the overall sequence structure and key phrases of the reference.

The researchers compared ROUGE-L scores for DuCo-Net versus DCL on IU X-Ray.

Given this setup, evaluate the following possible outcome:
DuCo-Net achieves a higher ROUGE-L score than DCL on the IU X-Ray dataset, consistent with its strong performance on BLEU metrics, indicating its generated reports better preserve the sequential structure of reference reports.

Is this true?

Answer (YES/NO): NO